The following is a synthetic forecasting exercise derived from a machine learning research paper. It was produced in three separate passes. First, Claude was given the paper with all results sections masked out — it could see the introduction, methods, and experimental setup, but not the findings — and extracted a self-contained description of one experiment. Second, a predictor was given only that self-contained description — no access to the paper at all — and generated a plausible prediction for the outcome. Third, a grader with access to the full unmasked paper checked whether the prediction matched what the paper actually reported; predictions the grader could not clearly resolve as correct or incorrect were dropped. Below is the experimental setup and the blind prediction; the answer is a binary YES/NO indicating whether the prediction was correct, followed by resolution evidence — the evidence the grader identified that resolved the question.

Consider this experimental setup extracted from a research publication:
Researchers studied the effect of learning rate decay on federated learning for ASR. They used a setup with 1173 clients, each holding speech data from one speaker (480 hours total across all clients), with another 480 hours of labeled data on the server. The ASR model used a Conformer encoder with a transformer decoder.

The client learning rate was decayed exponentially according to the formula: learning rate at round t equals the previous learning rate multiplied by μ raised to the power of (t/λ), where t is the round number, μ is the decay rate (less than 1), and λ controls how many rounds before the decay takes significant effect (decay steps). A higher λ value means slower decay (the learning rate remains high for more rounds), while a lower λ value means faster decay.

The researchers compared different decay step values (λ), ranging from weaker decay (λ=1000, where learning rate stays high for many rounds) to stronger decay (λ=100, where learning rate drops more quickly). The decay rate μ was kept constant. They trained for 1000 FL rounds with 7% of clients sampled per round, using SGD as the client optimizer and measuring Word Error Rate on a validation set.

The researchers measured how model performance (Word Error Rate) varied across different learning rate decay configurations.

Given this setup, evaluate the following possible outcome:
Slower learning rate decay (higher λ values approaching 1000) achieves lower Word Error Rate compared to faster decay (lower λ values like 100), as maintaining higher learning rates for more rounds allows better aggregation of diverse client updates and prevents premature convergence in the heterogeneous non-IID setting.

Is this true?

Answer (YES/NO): YES